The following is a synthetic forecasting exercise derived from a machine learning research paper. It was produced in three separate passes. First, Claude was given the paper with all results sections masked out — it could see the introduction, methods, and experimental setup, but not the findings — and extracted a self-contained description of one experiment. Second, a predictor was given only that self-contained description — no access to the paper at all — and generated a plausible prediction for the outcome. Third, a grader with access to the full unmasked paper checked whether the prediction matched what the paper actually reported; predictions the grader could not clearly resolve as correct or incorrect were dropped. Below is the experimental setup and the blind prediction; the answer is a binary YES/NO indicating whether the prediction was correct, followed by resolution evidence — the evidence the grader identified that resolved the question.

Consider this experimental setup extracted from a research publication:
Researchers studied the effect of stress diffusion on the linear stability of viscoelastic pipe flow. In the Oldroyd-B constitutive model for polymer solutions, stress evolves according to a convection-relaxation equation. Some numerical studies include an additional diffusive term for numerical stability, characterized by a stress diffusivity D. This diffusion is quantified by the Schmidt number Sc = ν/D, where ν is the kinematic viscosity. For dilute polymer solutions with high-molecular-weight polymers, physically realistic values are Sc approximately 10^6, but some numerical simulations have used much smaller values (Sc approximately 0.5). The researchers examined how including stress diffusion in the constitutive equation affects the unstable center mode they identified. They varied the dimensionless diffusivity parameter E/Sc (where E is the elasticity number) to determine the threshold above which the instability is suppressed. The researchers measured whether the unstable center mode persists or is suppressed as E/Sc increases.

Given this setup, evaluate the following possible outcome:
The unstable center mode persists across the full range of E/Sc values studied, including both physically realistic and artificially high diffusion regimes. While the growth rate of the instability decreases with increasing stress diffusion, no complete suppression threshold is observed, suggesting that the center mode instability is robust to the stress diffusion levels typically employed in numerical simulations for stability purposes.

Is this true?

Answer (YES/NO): NO